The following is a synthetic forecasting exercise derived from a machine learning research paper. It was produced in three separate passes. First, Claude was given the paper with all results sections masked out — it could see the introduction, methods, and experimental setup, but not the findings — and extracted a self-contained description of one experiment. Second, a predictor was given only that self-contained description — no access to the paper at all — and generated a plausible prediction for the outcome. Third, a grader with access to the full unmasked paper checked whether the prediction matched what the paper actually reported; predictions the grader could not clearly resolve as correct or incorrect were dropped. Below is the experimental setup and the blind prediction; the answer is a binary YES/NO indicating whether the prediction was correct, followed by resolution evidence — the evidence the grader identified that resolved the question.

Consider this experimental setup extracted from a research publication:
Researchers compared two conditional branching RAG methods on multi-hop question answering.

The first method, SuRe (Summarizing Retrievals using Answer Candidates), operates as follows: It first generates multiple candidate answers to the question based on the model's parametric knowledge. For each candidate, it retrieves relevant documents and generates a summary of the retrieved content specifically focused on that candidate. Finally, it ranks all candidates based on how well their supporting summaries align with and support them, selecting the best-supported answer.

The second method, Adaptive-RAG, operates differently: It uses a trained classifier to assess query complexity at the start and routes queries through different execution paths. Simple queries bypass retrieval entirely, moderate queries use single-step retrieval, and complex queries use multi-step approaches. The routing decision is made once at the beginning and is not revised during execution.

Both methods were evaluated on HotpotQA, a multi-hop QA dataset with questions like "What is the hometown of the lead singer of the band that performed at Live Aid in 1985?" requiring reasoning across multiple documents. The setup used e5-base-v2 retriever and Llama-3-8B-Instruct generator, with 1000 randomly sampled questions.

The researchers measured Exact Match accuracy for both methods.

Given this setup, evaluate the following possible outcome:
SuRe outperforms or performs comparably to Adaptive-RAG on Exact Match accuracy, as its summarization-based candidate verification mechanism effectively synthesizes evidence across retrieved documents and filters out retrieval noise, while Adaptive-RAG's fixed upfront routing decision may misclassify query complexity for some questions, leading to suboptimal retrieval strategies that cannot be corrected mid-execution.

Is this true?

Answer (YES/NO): YES